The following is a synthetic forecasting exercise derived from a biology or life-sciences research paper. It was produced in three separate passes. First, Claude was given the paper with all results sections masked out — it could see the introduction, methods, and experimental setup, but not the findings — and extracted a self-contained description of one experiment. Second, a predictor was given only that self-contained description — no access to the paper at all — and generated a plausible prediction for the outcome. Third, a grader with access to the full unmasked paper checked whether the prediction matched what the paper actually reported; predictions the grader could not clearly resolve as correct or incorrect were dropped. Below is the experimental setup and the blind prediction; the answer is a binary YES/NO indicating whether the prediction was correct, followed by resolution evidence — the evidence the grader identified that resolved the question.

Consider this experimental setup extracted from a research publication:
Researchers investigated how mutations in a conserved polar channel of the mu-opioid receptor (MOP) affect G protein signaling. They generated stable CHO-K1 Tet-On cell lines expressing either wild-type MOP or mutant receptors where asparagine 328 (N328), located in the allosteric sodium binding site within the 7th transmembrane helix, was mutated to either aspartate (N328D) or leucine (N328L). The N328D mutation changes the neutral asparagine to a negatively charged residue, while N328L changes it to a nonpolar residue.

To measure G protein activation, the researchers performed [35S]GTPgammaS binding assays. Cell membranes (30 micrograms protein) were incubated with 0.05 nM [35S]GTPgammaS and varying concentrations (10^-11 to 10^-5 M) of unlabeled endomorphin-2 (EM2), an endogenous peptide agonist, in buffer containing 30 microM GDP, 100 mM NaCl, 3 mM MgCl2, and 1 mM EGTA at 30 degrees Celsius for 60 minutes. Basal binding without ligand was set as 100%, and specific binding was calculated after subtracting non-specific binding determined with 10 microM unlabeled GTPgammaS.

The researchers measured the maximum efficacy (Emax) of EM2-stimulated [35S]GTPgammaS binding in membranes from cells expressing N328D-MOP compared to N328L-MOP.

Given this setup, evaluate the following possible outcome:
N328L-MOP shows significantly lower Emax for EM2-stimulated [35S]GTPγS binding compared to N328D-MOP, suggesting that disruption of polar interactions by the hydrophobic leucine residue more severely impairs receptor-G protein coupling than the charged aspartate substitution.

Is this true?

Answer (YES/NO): NO